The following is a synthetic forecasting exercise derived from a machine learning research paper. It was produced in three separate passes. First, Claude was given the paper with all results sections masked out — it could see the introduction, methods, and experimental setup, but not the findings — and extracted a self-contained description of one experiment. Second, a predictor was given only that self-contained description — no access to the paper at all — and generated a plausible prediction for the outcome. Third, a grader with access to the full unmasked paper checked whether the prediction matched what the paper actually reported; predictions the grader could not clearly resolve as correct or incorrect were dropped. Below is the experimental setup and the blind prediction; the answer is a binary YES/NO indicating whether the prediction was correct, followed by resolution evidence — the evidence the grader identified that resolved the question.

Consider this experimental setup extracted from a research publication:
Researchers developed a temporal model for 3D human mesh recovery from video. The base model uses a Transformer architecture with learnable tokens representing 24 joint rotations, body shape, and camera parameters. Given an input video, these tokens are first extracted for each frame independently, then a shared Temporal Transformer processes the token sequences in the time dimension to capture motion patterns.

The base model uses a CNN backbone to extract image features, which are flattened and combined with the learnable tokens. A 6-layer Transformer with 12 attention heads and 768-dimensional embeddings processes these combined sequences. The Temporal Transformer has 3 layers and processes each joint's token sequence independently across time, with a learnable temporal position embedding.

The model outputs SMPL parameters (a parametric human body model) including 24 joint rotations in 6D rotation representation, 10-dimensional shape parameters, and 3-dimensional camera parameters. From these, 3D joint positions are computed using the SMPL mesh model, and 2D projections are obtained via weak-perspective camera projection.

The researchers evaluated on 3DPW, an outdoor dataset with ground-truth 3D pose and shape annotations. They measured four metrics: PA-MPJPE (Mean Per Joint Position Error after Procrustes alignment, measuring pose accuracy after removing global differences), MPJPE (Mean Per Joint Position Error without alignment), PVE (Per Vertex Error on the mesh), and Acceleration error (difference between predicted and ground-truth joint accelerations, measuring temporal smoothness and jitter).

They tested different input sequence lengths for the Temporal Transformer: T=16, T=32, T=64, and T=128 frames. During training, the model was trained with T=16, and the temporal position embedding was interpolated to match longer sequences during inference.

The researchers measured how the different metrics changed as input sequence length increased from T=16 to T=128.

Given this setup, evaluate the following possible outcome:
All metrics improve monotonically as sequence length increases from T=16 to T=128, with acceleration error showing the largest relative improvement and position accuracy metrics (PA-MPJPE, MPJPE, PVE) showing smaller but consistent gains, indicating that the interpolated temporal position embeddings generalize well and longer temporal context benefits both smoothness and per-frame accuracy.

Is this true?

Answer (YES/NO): NO